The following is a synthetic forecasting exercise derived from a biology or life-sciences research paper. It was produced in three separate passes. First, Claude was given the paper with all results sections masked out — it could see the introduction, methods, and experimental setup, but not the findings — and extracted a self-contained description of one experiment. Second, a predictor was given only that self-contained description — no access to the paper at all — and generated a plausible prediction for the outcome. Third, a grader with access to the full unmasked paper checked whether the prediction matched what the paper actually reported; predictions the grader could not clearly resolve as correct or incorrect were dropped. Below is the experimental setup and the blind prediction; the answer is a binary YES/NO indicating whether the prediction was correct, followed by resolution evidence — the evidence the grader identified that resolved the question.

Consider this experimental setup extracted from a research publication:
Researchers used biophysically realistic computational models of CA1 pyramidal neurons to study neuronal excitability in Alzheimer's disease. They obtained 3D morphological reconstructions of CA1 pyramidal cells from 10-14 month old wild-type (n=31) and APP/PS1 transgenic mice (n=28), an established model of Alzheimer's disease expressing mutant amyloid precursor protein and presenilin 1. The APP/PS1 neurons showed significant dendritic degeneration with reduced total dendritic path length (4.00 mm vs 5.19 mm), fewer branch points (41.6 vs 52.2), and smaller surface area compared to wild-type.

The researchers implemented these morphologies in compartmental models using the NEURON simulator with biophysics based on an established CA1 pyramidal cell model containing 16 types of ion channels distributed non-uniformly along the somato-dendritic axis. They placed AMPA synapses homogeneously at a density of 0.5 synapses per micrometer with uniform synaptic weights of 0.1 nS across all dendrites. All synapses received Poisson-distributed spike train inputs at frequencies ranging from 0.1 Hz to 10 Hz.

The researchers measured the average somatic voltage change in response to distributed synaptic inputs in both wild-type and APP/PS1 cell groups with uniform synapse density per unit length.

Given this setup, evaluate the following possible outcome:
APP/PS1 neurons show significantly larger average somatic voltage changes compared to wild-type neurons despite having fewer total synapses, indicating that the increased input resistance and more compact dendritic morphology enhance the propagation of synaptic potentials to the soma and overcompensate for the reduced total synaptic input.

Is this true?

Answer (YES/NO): NO